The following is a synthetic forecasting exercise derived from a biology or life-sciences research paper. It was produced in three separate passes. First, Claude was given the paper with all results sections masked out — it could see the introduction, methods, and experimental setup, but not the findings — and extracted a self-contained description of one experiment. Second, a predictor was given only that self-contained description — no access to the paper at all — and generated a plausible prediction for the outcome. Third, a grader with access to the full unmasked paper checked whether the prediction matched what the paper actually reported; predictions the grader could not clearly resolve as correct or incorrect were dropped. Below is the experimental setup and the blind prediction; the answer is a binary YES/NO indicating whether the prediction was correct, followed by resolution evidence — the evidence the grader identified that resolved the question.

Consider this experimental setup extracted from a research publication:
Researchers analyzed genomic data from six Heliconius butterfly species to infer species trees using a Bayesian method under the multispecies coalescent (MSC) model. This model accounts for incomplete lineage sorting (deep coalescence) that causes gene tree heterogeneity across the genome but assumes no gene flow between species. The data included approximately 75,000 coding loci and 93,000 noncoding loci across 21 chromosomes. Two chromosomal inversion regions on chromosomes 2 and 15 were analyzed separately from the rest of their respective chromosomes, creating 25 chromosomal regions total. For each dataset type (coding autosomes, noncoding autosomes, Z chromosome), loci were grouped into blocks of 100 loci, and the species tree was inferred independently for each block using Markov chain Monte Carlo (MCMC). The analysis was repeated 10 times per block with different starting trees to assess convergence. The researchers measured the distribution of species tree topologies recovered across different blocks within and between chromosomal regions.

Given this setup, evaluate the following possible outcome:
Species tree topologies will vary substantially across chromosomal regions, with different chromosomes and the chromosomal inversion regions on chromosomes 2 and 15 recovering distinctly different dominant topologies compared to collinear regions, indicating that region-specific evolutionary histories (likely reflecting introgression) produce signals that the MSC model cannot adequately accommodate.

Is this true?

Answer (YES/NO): YES